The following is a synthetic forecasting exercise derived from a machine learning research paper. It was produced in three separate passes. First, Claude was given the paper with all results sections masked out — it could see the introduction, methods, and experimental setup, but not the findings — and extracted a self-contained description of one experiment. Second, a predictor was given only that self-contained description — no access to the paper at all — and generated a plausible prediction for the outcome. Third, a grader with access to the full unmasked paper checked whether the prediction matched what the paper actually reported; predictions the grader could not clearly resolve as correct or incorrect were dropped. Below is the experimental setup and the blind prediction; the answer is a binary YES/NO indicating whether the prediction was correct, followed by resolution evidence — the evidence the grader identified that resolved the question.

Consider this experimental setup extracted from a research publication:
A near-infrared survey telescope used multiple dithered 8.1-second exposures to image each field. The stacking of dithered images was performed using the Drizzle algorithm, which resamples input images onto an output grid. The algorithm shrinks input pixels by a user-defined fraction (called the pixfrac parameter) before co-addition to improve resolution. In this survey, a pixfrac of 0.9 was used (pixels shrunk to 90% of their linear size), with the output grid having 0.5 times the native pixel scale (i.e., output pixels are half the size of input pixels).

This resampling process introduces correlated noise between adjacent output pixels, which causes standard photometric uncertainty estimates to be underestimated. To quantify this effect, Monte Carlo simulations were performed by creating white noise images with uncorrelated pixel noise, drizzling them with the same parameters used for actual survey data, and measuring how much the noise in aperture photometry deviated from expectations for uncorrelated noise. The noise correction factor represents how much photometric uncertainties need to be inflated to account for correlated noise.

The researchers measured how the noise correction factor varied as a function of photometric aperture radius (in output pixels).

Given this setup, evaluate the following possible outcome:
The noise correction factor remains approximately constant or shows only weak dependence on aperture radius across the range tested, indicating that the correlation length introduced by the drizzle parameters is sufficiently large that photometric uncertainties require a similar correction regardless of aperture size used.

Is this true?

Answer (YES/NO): NO